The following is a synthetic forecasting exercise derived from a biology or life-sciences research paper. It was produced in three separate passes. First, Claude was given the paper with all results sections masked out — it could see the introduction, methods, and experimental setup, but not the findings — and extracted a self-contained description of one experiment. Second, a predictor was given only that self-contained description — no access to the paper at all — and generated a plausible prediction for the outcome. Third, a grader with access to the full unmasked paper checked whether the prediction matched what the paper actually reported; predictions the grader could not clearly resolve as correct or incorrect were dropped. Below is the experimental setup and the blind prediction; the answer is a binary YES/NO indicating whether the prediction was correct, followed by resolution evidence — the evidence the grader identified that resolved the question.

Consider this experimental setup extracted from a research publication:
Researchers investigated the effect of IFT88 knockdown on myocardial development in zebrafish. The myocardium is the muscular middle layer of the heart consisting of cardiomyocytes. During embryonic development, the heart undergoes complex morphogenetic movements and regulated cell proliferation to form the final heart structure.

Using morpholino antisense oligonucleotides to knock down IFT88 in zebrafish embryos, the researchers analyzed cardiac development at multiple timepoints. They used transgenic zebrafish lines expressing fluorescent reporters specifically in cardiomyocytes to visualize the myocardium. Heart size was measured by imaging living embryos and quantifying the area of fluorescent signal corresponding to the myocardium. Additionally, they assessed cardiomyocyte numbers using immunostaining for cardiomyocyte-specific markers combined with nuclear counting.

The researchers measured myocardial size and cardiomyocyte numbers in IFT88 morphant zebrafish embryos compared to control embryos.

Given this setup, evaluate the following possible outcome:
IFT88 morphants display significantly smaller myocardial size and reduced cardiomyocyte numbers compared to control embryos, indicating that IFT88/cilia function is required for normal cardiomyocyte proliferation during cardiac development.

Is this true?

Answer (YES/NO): NO